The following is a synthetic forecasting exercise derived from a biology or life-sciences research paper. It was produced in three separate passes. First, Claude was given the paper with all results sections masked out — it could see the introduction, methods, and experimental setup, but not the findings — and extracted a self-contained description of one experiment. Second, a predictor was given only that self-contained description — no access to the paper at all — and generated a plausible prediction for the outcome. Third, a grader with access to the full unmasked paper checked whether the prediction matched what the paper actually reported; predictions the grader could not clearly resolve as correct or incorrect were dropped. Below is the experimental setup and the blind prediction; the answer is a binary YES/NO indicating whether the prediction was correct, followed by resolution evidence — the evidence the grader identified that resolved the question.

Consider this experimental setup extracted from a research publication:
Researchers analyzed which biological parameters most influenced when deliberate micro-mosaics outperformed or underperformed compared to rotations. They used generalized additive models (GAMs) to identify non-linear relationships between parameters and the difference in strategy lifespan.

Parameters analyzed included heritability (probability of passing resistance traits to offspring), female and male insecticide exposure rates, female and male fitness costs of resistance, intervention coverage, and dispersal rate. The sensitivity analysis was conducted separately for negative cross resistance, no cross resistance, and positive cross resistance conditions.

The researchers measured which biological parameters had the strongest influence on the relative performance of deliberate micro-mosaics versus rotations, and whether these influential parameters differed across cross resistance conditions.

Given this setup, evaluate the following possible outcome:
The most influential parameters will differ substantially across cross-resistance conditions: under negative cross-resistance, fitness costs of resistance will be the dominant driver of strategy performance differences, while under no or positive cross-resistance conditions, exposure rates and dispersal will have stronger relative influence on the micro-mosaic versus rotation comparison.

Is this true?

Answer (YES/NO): NO